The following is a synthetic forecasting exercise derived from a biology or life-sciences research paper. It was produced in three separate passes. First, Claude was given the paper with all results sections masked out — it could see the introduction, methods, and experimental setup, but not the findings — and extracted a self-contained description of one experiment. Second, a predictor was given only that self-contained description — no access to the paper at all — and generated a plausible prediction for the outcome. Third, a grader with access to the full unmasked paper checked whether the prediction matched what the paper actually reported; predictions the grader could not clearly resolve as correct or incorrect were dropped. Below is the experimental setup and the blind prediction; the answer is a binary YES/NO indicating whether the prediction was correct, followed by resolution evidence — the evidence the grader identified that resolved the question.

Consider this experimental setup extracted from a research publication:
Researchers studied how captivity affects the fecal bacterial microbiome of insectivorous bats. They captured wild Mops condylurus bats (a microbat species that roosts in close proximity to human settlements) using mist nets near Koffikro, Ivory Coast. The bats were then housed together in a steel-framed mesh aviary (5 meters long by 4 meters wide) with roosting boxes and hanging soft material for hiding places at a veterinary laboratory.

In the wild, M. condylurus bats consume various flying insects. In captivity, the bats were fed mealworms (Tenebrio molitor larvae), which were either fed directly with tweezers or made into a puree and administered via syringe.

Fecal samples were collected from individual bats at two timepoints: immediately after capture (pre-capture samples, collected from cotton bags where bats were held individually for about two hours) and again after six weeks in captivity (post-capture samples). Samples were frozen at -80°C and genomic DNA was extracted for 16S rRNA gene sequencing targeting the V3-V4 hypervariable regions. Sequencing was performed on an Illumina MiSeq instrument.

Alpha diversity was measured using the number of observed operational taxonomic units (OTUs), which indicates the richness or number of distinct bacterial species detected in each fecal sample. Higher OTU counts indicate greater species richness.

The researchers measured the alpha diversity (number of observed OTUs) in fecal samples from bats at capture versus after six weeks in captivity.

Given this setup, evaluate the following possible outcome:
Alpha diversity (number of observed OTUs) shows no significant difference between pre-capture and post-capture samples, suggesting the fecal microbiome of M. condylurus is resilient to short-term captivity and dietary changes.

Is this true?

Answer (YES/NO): NO